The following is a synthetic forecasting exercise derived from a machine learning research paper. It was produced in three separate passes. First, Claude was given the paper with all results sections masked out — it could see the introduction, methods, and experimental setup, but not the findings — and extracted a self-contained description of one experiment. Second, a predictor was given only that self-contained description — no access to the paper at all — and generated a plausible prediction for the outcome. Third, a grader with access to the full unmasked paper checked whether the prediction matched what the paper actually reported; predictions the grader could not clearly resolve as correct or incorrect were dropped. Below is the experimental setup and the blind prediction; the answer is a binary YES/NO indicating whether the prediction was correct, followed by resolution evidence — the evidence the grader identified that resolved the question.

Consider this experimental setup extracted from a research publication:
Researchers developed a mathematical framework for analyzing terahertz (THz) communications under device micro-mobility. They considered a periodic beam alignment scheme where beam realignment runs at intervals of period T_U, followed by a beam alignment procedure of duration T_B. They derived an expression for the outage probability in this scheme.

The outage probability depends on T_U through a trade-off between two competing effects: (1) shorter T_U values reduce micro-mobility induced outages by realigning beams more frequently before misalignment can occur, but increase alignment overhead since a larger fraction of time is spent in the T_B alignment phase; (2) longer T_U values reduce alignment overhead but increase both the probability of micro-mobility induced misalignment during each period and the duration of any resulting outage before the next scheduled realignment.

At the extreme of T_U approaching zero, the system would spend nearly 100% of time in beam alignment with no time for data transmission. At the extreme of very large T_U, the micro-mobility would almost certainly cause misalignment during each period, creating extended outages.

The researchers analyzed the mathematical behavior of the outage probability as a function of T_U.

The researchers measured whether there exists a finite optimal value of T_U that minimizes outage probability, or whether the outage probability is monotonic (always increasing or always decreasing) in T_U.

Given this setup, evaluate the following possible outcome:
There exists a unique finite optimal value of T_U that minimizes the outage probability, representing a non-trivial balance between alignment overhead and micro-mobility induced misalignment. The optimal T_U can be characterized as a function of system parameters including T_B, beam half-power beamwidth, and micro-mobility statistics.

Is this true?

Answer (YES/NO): YES